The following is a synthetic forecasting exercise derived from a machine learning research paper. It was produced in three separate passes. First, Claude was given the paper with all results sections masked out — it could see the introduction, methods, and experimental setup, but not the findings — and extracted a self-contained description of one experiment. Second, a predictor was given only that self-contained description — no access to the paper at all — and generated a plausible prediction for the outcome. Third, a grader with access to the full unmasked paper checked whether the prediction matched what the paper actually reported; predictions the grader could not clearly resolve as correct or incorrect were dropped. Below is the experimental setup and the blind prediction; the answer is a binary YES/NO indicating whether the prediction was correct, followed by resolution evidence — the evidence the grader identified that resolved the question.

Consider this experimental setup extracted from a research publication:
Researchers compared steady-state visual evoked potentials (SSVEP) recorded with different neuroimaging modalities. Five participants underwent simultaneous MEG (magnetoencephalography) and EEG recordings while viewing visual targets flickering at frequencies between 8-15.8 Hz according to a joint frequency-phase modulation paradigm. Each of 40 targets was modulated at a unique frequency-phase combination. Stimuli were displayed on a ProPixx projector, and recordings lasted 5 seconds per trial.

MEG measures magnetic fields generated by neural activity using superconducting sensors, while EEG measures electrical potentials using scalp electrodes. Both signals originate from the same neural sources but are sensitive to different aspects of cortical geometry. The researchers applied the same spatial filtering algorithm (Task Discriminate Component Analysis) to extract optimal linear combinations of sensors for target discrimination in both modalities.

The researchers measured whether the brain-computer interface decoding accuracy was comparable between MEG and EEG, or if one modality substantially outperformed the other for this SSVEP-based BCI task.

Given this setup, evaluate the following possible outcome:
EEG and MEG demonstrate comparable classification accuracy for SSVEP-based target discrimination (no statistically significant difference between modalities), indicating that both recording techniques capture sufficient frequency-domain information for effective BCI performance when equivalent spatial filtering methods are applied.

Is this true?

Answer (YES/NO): NO